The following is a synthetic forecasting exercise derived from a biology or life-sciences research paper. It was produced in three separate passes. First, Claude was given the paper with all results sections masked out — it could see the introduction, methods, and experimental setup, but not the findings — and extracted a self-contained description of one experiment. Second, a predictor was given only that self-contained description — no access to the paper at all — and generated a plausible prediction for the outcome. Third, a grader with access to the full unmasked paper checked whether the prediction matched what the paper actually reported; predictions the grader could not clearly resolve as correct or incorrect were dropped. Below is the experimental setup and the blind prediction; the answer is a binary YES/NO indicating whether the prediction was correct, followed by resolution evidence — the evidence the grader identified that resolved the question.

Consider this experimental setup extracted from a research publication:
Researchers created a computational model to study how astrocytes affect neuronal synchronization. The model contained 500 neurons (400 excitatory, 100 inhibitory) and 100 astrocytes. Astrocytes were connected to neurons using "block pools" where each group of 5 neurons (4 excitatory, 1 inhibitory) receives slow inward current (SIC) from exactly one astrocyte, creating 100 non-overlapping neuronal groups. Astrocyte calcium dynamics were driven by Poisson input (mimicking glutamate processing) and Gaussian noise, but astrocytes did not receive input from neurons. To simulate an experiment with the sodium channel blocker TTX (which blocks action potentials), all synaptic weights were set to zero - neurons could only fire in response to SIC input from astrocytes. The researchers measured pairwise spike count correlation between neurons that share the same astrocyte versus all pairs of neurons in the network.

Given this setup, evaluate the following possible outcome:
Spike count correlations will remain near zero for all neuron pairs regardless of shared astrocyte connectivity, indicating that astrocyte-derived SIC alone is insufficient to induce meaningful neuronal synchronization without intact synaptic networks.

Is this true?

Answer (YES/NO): NO